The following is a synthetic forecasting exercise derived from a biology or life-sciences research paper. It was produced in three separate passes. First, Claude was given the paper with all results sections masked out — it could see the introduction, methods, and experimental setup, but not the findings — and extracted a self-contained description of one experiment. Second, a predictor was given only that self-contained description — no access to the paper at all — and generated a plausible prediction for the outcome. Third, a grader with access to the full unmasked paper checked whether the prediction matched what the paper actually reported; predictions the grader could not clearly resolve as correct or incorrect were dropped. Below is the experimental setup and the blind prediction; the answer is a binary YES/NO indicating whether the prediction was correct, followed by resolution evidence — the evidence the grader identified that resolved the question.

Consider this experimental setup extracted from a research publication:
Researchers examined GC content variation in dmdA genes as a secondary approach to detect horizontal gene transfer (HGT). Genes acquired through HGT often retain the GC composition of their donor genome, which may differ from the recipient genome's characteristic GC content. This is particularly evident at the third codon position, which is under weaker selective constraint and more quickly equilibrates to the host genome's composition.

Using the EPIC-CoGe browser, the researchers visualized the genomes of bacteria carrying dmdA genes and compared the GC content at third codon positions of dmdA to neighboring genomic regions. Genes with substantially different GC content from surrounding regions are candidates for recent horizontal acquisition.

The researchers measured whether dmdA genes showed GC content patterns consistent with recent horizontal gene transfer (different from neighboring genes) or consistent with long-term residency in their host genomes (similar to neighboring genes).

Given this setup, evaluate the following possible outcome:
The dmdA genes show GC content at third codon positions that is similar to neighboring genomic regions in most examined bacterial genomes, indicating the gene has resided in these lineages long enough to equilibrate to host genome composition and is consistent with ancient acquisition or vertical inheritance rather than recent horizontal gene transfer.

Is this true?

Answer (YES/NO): NO